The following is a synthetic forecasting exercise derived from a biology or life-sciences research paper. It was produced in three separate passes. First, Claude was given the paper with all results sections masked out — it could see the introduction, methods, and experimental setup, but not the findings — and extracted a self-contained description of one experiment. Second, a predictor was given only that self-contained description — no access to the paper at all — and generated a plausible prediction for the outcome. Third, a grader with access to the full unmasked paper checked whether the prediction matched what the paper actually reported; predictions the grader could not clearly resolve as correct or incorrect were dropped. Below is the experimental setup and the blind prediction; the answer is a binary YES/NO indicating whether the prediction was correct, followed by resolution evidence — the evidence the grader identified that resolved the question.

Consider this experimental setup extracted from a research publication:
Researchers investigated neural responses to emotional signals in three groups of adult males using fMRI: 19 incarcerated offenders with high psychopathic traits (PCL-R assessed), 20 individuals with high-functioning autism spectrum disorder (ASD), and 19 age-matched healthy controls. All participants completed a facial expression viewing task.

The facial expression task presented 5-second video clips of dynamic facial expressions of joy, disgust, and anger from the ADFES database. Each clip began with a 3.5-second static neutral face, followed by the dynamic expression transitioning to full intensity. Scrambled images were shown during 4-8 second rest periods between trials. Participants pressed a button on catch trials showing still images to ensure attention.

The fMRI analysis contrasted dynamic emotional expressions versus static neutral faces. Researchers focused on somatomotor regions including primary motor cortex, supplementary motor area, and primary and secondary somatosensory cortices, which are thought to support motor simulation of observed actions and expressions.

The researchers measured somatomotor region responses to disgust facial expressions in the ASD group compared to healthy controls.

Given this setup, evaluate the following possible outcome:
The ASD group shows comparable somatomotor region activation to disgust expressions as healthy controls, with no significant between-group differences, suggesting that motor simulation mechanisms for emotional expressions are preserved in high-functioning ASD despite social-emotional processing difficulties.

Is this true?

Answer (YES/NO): NO